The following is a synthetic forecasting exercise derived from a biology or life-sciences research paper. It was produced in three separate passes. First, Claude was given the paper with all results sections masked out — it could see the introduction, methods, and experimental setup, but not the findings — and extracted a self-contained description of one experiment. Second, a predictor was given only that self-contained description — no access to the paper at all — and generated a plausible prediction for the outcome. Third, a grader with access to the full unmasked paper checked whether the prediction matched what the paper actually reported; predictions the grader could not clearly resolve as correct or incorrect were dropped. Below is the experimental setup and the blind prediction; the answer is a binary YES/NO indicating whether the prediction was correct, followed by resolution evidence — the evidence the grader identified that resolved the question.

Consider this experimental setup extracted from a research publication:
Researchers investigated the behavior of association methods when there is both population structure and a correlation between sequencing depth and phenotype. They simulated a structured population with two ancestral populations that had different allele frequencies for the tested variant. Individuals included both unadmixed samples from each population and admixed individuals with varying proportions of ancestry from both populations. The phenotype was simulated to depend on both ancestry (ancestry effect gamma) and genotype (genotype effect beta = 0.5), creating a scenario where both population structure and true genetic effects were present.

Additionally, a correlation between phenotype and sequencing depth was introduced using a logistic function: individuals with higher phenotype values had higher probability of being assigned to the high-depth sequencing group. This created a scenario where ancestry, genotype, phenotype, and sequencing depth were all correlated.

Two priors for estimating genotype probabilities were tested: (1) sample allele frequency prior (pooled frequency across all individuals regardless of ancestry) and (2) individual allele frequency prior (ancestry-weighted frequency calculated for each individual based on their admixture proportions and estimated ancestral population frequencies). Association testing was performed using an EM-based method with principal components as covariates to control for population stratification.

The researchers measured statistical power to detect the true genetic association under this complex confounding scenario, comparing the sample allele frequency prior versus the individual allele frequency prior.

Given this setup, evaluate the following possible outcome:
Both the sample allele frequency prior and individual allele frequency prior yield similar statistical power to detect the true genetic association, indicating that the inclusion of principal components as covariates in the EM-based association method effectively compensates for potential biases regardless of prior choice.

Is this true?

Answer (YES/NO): NO